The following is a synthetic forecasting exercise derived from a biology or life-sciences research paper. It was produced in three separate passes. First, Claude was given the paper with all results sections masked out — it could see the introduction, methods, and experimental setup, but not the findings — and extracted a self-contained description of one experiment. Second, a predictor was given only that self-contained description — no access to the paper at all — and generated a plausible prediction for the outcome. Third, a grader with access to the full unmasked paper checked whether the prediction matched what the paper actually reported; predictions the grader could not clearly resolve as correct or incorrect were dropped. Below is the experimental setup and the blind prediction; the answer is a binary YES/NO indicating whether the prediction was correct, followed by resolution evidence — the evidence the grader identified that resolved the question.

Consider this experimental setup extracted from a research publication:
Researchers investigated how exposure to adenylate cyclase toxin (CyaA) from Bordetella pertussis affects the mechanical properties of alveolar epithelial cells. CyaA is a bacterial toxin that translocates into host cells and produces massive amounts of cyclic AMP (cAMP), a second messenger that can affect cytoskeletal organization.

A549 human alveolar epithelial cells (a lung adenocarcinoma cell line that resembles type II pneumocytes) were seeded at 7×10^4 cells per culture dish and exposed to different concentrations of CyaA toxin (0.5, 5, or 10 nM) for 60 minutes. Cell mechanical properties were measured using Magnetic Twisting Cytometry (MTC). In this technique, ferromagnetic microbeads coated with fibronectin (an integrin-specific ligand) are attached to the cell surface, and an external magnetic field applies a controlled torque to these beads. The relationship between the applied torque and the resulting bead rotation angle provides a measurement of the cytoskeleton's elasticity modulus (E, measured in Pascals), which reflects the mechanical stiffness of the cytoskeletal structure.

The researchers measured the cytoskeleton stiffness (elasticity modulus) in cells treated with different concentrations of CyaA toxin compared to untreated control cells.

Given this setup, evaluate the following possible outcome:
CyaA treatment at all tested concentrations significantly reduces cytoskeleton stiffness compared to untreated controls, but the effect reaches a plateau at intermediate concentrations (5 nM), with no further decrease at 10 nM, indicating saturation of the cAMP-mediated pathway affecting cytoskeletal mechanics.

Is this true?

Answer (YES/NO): NO